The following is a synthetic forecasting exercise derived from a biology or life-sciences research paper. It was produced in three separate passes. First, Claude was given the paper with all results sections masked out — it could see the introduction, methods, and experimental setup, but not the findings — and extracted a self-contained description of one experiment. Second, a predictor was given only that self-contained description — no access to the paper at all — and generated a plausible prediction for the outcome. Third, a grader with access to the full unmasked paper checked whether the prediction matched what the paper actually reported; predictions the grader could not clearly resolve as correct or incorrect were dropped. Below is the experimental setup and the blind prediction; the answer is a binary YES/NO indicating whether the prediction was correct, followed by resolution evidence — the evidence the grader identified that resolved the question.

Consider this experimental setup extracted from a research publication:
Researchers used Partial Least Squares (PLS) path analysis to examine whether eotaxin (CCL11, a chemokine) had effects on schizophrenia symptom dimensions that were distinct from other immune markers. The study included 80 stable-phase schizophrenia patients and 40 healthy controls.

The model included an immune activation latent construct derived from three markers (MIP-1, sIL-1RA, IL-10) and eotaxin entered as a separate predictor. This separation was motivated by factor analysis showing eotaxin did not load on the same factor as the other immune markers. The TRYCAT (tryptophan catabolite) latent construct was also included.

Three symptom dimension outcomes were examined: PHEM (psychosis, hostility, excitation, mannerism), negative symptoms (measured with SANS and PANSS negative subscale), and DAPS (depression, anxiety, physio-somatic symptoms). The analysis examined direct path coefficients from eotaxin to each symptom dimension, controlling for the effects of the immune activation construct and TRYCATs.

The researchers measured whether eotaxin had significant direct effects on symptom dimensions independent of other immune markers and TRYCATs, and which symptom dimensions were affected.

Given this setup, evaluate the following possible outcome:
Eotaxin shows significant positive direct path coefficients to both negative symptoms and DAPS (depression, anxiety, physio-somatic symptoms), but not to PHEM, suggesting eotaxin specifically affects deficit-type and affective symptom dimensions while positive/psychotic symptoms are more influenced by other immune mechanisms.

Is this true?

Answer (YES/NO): YES